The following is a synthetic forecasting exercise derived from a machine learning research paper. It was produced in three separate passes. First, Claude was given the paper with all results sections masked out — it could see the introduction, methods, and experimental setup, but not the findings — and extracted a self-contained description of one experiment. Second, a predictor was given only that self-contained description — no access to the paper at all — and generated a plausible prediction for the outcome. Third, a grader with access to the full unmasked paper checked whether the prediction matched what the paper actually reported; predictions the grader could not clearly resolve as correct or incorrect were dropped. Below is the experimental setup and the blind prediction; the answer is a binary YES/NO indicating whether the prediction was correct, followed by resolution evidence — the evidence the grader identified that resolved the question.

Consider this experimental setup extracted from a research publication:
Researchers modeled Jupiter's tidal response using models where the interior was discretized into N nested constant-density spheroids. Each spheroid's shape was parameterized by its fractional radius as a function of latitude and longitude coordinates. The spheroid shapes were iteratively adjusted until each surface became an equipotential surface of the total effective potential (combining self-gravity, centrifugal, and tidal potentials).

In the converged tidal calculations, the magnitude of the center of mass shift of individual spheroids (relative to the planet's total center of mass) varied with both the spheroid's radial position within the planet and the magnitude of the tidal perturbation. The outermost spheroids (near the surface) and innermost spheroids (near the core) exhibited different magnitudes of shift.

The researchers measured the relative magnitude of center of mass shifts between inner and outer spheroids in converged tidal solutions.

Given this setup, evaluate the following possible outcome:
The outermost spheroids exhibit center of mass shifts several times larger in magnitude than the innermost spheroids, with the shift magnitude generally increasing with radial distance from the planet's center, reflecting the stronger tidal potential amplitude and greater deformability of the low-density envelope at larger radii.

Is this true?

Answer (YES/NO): NO